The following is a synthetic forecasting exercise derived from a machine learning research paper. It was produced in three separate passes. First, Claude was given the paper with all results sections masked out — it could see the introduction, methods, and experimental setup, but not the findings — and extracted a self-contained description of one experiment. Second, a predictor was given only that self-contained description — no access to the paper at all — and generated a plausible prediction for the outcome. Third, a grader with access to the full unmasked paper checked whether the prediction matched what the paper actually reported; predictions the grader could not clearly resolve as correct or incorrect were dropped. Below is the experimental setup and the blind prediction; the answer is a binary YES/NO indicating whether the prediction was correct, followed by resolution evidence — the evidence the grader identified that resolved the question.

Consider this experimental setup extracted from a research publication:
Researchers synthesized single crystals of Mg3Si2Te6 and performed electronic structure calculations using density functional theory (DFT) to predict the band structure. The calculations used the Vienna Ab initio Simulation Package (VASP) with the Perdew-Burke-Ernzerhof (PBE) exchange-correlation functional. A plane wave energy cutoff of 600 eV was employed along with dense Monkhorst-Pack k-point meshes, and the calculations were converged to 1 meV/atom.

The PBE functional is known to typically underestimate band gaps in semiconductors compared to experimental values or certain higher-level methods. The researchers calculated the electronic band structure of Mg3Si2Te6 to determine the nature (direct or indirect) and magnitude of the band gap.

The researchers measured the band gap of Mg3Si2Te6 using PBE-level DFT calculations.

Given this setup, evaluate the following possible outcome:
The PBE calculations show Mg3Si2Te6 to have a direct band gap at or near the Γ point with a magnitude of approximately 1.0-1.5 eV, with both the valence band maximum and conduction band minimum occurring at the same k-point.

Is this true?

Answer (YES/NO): YES